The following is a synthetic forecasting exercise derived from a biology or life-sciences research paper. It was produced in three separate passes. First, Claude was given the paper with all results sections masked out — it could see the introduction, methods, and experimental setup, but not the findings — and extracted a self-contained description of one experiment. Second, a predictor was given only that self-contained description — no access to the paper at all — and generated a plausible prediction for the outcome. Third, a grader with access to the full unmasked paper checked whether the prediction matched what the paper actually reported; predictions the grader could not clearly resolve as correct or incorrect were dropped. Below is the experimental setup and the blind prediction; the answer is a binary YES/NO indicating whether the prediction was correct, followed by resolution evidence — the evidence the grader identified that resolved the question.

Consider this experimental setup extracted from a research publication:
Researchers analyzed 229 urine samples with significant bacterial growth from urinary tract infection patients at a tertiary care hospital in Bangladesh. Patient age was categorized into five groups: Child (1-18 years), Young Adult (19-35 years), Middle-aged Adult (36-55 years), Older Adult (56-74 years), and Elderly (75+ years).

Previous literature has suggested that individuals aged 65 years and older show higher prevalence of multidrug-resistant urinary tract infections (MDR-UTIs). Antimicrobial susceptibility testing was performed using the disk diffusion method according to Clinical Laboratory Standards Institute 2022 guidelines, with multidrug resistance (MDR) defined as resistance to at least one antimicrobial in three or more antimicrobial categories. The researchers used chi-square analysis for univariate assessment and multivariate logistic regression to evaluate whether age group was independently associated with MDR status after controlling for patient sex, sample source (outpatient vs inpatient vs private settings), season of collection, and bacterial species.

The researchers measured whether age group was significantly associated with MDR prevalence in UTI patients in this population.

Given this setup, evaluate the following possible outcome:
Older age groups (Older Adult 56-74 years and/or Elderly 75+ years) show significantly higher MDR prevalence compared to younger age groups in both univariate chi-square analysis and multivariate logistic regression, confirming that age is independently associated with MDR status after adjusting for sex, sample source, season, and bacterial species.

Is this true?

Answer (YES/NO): NO